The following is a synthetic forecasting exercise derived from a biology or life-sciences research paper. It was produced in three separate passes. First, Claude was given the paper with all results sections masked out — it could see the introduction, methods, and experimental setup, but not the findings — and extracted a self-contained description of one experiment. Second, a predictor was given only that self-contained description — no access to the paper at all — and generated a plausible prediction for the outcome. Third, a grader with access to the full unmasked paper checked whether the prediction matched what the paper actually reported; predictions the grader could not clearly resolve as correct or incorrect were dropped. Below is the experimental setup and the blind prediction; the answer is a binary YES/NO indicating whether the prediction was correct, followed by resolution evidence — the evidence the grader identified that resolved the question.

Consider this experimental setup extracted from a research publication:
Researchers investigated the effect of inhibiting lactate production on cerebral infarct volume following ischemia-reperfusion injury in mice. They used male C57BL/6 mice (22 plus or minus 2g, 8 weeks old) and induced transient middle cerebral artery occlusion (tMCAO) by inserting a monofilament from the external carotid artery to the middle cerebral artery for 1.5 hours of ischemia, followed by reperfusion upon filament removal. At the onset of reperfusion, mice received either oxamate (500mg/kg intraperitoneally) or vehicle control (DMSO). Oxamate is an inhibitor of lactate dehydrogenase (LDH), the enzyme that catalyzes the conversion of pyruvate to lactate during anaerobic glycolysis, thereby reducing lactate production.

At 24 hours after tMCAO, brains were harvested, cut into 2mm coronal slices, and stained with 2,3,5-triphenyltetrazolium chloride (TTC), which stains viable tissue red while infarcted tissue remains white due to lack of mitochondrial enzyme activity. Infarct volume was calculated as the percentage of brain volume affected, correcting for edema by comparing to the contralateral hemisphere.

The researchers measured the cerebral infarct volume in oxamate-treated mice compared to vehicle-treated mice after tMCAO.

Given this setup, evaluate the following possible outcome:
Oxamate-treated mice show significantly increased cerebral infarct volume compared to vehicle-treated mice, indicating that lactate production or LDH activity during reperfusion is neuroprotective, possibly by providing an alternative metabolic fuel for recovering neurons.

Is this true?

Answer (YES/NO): YES